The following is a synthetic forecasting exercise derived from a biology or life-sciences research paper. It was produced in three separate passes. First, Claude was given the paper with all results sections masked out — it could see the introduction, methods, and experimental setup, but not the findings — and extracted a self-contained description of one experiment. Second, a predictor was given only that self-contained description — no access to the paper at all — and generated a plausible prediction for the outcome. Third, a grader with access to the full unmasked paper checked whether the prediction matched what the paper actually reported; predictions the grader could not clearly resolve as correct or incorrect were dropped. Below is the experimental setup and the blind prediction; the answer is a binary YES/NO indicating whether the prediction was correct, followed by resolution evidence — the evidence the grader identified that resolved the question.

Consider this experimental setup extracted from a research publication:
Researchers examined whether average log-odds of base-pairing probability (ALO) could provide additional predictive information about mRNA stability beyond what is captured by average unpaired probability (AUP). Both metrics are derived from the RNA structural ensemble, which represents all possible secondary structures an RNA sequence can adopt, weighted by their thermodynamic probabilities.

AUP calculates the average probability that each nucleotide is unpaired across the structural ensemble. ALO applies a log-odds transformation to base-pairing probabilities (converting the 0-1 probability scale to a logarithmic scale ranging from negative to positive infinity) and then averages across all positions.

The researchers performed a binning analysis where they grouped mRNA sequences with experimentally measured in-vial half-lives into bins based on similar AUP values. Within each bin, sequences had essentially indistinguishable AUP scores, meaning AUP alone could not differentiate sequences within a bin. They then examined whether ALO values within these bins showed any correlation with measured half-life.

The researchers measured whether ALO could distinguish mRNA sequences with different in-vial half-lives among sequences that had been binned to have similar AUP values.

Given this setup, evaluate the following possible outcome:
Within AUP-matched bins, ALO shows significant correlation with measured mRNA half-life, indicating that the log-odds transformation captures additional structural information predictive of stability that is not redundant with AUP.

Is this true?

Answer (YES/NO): YES